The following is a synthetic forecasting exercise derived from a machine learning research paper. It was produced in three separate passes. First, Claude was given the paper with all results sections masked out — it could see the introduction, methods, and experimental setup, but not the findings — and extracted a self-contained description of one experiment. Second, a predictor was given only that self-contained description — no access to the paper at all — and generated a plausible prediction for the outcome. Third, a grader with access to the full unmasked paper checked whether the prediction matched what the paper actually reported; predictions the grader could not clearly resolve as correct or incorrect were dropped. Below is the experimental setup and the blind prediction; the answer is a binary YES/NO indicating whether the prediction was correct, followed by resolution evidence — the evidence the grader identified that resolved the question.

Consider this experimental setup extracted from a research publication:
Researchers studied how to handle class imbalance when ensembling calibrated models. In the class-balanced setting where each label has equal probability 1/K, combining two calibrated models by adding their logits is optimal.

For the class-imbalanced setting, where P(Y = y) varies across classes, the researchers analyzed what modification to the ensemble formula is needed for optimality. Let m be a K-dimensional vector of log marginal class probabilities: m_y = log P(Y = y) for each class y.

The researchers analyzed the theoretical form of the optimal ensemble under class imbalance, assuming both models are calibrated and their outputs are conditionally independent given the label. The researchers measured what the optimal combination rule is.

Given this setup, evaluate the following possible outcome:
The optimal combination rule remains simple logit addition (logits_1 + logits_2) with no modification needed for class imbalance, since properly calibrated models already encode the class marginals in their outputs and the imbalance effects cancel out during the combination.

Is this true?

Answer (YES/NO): NO